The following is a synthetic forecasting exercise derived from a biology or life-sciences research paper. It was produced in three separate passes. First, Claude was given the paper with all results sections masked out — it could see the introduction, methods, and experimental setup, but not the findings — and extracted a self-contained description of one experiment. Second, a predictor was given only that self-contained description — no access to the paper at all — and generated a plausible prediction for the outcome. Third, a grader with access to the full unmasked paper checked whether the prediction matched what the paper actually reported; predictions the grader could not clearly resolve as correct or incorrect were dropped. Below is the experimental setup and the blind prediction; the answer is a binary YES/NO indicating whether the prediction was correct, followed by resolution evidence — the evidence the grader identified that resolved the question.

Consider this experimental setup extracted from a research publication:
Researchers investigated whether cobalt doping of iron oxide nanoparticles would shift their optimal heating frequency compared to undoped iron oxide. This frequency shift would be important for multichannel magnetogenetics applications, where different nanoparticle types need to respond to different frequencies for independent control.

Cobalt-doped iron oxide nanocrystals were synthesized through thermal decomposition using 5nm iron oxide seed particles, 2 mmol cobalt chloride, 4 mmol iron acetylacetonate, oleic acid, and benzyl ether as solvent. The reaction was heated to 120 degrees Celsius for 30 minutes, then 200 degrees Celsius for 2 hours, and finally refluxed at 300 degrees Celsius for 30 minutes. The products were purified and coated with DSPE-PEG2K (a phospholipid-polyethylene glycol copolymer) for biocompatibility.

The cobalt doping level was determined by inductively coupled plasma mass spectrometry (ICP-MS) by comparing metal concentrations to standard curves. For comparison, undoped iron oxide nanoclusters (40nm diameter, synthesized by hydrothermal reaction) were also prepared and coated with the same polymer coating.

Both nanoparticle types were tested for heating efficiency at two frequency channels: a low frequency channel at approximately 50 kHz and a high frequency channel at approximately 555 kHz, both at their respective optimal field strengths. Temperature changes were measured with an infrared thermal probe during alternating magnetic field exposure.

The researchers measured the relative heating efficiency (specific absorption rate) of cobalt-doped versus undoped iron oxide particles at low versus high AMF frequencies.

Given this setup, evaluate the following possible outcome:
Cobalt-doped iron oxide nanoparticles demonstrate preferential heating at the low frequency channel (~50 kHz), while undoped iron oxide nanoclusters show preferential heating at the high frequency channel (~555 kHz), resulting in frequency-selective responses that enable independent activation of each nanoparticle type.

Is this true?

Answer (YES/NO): YES